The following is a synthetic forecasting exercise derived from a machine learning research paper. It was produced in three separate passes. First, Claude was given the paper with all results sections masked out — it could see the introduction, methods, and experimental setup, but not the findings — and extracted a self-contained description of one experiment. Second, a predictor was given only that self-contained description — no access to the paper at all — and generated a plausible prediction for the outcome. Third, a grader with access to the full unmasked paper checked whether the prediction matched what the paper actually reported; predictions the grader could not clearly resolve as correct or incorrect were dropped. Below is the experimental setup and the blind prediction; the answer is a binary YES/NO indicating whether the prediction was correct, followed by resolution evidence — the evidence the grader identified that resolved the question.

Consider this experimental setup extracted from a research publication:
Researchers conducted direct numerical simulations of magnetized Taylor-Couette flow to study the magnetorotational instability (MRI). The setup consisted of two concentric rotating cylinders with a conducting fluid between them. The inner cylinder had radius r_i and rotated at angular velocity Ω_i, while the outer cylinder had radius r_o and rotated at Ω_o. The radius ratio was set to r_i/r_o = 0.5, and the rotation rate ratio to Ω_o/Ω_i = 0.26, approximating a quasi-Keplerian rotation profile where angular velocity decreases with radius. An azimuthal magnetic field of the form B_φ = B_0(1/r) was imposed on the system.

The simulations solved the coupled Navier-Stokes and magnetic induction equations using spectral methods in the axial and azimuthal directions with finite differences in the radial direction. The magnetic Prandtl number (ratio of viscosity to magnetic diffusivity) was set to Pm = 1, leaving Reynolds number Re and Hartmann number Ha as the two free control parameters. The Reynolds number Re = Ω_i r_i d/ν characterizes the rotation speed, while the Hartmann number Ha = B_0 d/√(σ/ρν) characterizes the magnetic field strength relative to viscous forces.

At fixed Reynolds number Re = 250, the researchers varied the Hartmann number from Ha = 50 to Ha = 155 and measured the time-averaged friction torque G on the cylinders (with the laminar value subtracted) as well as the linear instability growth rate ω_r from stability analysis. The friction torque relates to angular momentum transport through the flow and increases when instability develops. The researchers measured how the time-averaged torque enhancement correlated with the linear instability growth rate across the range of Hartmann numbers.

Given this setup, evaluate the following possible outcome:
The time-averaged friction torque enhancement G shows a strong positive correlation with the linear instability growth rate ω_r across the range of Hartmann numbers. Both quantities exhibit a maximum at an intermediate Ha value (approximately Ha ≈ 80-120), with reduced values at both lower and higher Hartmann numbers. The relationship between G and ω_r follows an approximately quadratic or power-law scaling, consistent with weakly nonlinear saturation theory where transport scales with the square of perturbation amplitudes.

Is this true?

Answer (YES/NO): NO